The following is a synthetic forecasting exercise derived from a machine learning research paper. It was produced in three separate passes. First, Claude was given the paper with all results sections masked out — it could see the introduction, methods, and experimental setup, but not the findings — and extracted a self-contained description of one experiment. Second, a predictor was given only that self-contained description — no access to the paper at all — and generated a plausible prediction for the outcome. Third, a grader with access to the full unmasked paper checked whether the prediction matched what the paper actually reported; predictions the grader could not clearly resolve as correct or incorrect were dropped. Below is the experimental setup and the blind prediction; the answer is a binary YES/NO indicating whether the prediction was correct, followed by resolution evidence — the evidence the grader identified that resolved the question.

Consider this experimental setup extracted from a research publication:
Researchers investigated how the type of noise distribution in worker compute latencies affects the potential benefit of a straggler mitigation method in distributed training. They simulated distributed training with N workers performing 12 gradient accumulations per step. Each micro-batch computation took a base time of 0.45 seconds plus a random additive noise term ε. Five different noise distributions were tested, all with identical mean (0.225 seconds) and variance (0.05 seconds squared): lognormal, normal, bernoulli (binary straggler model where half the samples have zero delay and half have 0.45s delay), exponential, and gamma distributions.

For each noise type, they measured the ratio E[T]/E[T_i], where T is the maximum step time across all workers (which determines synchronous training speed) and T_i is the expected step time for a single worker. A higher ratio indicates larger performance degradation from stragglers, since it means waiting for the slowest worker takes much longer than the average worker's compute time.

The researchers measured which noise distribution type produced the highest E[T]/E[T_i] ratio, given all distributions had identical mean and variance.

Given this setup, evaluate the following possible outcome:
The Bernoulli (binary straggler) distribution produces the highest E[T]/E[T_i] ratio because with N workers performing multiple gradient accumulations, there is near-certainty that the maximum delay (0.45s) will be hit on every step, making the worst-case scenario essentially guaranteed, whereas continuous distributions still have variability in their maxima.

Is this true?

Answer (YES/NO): NO